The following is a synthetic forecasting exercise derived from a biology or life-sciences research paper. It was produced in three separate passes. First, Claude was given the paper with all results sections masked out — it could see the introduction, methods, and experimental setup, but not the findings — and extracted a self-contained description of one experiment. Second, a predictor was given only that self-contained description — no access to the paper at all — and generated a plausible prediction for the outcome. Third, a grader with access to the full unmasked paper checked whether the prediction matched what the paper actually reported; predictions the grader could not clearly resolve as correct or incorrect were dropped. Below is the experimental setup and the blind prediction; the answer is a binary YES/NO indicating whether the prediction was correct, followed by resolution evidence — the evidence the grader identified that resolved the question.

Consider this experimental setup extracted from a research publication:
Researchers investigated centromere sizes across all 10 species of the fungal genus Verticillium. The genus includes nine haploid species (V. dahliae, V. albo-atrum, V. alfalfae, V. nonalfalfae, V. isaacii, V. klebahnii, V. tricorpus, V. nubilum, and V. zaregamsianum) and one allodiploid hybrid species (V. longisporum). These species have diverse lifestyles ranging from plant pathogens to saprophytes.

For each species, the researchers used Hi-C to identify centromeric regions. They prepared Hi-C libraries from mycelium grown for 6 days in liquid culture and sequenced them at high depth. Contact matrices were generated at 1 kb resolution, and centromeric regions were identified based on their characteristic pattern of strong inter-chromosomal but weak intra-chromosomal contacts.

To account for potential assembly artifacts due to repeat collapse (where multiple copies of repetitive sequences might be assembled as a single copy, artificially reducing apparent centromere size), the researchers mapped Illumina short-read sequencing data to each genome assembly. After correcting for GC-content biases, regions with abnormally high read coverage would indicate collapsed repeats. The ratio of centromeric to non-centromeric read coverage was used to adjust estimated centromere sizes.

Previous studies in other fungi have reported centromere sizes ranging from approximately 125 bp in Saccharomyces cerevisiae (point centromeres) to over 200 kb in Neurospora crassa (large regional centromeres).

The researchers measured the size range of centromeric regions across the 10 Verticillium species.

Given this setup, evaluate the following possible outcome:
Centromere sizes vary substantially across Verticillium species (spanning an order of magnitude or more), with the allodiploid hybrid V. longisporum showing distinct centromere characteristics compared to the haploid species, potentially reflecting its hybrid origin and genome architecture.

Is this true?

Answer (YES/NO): NO